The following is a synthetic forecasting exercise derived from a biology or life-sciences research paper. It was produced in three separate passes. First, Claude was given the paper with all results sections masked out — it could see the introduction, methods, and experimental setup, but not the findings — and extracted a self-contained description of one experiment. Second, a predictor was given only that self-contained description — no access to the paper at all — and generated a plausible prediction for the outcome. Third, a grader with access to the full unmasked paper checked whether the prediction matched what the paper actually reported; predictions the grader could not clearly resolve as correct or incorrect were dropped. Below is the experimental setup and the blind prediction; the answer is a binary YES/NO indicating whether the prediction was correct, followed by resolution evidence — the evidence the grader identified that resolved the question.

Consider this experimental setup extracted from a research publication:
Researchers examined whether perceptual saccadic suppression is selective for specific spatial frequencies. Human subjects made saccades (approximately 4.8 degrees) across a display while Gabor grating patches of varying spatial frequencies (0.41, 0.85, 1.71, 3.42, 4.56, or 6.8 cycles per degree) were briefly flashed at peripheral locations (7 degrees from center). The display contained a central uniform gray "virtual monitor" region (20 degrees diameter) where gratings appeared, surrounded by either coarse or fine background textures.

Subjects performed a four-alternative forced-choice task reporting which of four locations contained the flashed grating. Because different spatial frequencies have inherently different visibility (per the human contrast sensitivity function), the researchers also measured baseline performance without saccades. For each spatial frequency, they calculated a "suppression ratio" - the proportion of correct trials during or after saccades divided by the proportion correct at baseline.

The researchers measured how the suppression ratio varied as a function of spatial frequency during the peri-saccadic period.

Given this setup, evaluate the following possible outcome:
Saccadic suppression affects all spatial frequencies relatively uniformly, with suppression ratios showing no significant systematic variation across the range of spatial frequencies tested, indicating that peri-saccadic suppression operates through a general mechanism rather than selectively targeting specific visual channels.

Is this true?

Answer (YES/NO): NO